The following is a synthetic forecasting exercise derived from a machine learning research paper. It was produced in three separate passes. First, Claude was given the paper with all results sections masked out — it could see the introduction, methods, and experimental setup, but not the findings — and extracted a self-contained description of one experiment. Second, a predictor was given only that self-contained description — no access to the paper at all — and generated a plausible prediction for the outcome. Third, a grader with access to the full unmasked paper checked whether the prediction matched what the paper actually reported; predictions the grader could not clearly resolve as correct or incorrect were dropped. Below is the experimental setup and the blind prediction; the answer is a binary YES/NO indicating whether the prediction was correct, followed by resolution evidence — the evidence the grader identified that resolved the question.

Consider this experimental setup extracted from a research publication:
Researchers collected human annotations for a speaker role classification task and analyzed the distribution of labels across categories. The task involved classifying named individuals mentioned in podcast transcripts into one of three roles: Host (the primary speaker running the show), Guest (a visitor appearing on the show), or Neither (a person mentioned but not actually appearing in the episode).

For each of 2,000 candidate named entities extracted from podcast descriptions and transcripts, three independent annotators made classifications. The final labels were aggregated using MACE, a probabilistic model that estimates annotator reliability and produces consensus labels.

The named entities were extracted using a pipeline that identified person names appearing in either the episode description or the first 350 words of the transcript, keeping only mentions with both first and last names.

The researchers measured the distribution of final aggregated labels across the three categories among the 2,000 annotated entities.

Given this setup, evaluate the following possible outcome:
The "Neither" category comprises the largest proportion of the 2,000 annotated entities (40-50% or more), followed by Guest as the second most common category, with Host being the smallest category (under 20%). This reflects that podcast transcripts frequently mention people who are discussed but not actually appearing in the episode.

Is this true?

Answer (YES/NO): NO